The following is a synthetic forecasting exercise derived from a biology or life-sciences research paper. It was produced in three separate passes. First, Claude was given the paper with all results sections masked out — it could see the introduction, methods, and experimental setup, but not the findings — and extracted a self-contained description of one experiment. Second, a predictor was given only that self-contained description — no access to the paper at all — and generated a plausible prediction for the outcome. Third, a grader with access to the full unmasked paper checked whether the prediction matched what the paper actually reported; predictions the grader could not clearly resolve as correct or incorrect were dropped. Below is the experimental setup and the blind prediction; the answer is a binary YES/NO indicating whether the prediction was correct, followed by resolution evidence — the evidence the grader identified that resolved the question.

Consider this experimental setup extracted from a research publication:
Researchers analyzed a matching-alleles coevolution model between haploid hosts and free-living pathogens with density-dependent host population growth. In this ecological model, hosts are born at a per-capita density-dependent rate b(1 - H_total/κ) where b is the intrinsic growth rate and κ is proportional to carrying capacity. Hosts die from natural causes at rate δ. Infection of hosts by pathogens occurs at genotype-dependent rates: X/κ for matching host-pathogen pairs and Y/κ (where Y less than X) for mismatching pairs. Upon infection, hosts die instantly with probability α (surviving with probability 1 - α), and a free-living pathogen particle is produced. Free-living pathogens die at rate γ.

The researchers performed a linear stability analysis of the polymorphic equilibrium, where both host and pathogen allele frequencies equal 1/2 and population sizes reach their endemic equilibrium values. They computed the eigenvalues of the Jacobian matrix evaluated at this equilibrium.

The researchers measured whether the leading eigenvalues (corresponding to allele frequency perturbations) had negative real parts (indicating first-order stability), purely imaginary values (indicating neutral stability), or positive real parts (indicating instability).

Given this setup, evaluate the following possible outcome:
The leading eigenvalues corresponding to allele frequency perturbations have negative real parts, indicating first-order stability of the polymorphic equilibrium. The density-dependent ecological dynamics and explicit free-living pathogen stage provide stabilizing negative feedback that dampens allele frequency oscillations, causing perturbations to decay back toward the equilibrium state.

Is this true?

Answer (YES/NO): NO